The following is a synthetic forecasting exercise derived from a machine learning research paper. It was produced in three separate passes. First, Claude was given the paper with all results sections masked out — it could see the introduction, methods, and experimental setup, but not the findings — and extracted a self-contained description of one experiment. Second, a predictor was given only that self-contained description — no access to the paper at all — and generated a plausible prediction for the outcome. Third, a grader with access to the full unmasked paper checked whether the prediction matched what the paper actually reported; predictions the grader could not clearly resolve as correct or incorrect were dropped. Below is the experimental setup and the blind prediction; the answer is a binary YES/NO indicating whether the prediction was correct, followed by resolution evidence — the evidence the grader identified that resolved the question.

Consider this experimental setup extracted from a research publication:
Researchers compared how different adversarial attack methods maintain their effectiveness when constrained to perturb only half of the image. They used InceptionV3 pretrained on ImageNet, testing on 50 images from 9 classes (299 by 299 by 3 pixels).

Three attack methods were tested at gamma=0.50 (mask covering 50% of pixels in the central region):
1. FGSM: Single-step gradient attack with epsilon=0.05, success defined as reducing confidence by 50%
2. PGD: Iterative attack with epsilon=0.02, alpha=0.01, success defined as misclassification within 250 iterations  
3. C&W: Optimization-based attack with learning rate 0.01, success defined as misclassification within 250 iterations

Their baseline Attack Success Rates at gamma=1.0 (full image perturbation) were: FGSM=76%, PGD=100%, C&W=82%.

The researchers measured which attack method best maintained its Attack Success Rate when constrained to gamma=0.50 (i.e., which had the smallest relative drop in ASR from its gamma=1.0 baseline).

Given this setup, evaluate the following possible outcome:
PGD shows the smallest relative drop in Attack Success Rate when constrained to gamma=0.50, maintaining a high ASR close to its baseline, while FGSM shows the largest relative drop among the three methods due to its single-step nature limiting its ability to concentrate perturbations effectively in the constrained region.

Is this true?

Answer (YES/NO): NO